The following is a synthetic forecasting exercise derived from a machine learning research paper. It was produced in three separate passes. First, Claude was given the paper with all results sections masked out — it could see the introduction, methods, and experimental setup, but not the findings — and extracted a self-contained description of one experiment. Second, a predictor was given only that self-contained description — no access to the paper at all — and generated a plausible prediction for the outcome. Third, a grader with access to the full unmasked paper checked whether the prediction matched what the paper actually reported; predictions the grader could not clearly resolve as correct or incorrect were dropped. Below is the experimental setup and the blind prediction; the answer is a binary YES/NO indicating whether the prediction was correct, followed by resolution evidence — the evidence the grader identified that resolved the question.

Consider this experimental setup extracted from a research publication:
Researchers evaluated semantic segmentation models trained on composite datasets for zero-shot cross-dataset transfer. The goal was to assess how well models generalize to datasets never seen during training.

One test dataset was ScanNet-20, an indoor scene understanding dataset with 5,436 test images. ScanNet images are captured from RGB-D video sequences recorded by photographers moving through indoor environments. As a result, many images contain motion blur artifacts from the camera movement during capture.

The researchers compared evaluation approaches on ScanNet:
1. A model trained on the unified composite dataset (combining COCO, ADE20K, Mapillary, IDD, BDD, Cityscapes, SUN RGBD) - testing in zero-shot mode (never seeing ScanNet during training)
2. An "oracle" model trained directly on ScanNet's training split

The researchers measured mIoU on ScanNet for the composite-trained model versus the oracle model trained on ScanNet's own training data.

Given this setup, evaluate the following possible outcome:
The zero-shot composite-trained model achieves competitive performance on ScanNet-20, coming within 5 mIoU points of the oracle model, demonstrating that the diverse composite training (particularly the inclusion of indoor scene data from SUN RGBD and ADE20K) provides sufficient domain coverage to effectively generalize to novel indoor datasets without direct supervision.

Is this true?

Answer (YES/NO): NO